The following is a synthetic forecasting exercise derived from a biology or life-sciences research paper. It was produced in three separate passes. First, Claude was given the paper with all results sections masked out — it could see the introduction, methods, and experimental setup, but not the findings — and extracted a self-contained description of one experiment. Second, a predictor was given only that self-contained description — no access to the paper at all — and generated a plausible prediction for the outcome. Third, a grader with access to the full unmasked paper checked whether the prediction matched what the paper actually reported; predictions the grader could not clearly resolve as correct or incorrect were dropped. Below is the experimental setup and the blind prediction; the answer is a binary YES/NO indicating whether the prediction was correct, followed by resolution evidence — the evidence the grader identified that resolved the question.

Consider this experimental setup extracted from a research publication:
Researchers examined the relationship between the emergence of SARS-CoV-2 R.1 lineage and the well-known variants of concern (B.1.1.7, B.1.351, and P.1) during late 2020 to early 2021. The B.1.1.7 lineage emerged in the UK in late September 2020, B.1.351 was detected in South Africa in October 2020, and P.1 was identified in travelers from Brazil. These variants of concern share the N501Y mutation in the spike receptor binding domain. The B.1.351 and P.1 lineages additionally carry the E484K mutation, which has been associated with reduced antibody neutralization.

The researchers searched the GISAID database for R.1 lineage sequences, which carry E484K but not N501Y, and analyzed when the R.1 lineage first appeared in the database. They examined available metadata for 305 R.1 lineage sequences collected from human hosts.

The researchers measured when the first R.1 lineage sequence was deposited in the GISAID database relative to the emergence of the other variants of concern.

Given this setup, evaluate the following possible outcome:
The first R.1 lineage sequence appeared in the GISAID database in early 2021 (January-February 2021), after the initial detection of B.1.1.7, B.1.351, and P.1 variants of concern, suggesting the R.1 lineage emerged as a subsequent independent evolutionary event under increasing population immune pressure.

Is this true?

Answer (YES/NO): NO